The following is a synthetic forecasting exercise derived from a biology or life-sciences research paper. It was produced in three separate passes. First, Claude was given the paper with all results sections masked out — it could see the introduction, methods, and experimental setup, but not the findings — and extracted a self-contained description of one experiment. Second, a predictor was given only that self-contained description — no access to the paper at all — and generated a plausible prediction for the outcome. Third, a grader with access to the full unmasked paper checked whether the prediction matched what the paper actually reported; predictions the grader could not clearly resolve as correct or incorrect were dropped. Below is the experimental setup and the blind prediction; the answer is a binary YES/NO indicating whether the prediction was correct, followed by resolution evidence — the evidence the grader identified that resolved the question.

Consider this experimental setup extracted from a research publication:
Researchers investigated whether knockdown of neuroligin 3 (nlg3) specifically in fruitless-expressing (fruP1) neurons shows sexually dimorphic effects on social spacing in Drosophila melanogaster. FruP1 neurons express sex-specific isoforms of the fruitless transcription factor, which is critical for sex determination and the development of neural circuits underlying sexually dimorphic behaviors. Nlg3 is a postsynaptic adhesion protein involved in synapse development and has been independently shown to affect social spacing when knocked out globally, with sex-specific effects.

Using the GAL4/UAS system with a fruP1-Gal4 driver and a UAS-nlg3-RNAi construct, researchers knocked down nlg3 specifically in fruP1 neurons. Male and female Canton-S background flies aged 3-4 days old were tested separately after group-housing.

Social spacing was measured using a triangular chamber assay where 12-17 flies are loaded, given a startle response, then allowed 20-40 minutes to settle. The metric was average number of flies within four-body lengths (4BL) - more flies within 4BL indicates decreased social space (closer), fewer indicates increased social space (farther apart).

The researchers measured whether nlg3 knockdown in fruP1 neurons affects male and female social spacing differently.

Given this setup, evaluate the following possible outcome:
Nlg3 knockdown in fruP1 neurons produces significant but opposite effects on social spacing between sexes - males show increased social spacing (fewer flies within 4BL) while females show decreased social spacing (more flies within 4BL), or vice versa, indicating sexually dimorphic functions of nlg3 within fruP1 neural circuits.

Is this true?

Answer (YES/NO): NO